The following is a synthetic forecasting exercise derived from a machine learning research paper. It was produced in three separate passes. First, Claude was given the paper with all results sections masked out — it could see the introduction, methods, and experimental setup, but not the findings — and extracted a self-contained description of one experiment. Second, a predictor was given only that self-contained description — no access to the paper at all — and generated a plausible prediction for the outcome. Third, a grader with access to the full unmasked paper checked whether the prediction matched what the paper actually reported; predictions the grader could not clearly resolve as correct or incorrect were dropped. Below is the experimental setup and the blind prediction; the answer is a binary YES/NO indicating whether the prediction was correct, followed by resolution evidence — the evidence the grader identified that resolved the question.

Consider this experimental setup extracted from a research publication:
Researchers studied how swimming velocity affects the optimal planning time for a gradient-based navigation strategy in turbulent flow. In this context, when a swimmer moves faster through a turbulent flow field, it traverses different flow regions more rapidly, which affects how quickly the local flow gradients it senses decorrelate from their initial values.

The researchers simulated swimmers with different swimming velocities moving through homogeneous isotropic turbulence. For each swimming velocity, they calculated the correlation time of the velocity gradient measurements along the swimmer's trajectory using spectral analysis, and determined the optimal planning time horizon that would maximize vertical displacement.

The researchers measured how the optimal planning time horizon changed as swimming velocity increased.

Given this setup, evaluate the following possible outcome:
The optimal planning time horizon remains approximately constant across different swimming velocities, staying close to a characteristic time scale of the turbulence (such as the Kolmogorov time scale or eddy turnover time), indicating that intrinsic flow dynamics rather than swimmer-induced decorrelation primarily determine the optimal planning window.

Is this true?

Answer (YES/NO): NO